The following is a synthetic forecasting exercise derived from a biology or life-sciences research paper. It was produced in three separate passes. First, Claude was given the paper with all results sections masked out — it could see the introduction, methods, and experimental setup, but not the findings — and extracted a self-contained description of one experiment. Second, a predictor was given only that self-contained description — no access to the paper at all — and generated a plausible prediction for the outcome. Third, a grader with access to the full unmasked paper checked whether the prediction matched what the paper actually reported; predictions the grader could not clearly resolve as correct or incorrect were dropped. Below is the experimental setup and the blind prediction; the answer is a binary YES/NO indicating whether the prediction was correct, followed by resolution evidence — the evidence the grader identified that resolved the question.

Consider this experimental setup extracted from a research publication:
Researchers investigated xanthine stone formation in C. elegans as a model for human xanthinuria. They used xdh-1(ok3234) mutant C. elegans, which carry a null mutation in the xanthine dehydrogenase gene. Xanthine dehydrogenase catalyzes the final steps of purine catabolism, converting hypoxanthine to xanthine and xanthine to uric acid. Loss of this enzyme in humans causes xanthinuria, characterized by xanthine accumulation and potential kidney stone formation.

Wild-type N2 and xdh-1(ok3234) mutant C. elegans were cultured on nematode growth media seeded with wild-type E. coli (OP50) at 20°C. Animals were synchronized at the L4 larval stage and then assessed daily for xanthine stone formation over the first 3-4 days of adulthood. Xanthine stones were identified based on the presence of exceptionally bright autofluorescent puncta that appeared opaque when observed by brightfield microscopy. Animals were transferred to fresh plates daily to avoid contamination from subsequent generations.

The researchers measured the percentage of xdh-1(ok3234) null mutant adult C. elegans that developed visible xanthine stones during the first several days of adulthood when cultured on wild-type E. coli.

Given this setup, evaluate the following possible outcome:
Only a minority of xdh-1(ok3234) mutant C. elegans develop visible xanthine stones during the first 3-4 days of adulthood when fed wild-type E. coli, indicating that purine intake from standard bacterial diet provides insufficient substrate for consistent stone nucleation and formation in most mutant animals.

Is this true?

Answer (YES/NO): NO